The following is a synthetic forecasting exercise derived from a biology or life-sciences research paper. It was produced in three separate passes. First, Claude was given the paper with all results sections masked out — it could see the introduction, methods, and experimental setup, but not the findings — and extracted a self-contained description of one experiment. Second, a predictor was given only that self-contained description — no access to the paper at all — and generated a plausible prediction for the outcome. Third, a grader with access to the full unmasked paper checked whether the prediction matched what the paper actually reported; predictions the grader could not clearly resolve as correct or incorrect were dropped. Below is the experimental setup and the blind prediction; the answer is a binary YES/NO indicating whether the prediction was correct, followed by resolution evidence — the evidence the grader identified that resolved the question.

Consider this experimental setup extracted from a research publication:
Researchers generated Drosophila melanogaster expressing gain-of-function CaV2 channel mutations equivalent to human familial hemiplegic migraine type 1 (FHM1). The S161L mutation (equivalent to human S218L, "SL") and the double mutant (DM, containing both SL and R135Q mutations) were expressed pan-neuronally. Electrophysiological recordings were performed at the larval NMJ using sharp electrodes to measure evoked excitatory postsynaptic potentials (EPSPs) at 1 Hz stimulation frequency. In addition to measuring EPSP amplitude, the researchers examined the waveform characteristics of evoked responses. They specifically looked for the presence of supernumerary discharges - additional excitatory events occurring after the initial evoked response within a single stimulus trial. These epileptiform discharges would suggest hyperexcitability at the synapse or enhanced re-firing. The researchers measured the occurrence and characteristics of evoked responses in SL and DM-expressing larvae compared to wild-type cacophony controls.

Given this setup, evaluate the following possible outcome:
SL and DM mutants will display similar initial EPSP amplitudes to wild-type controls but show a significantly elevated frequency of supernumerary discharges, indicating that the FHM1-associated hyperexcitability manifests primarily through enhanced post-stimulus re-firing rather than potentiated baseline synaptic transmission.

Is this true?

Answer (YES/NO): NO